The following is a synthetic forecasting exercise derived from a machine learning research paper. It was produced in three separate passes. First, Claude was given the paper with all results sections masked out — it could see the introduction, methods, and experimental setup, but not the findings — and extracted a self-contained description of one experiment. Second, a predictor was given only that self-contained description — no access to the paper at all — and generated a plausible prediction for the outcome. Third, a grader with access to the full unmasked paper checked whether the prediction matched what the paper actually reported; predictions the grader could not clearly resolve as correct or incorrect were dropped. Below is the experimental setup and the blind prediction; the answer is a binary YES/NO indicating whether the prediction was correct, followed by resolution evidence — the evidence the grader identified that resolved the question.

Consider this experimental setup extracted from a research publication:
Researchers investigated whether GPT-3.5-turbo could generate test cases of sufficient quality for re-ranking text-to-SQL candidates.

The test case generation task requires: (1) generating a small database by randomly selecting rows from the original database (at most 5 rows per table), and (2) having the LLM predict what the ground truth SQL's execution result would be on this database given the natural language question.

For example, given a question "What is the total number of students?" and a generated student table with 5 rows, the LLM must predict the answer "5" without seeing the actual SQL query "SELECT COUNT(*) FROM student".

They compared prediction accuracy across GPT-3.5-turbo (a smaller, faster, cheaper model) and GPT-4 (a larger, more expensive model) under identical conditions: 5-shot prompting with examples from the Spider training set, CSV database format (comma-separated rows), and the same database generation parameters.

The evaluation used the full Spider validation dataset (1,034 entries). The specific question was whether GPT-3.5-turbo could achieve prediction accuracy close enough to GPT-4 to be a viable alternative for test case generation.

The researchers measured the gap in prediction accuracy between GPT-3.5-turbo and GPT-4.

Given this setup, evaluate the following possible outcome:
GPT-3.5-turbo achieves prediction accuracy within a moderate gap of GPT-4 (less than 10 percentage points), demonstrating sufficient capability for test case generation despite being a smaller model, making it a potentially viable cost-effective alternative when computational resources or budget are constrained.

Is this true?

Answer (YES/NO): NO